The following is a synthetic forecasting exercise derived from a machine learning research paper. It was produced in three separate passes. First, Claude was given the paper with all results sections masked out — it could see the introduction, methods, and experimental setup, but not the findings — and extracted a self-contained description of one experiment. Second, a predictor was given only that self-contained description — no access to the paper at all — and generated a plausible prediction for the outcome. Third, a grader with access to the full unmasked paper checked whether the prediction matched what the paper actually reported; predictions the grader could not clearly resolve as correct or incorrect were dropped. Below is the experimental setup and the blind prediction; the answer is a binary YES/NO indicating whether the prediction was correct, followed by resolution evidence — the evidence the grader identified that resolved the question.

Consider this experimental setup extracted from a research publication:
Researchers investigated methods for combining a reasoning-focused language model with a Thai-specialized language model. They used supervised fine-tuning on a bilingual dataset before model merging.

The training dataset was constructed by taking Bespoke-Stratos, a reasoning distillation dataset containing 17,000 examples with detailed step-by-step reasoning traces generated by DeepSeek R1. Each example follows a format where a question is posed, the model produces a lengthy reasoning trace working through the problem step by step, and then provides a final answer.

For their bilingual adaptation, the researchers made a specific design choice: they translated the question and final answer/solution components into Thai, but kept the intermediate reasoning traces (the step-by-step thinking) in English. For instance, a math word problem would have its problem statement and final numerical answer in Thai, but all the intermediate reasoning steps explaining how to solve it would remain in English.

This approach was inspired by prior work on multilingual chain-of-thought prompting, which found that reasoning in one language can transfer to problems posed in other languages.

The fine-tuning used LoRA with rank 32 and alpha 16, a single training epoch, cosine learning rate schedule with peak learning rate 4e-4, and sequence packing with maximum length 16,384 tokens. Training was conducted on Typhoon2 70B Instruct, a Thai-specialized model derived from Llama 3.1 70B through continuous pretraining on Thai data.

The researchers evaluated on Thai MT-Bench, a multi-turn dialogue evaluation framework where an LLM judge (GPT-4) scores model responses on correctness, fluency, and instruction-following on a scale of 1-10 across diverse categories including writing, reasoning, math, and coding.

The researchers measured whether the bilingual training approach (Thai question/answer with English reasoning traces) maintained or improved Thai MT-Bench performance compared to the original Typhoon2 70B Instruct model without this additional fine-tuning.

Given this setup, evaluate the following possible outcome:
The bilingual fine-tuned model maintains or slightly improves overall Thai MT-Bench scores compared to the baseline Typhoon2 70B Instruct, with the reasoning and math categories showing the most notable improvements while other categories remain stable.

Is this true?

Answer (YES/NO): NO